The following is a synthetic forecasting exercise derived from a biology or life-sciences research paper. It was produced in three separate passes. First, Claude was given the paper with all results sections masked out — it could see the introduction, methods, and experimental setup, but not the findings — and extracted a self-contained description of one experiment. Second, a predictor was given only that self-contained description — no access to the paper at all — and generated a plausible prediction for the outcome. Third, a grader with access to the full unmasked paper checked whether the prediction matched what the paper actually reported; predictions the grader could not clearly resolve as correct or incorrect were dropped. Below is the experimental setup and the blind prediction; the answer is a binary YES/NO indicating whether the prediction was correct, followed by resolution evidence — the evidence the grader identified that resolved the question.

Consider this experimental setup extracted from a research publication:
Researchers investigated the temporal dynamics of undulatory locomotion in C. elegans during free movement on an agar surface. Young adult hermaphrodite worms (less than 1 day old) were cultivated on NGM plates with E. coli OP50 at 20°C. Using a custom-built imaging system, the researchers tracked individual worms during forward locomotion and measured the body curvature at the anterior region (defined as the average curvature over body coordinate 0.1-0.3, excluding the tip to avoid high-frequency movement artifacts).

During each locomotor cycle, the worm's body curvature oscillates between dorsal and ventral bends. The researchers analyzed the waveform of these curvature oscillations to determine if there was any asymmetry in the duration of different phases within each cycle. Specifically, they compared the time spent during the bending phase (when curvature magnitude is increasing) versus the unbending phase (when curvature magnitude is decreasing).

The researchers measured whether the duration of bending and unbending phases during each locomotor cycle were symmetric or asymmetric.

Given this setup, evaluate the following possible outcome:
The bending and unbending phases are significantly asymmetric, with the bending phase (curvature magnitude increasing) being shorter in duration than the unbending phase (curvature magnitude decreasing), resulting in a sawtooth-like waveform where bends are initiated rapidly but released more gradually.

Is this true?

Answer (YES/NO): NO